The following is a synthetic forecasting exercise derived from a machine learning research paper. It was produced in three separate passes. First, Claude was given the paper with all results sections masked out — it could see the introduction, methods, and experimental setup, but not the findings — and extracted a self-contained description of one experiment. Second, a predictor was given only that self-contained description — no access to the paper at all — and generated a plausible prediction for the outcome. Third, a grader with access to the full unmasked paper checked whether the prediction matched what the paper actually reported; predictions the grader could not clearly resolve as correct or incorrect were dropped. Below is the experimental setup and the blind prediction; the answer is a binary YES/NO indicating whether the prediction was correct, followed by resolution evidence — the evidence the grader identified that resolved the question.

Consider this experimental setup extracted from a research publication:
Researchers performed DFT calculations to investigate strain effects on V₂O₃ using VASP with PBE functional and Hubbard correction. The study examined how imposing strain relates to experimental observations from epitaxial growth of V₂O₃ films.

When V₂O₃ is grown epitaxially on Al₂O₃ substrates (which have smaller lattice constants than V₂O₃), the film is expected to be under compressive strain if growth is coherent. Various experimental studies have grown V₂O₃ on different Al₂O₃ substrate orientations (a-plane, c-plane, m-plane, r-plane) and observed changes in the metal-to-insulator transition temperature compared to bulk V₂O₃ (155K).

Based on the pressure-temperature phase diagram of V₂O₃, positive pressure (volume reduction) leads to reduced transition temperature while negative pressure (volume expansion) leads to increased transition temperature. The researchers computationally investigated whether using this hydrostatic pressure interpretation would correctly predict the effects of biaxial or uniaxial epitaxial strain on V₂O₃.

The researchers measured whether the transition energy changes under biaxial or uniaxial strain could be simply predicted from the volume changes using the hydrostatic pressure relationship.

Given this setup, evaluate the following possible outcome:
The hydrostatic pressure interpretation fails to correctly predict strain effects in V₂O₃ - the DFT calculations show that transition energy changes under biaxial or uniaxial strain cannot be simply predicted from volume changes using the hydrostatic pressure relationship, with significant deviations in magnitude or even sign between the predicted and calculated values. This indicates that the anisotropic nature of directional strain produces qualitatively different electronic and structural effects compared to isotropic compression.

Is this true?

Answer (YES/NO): YES